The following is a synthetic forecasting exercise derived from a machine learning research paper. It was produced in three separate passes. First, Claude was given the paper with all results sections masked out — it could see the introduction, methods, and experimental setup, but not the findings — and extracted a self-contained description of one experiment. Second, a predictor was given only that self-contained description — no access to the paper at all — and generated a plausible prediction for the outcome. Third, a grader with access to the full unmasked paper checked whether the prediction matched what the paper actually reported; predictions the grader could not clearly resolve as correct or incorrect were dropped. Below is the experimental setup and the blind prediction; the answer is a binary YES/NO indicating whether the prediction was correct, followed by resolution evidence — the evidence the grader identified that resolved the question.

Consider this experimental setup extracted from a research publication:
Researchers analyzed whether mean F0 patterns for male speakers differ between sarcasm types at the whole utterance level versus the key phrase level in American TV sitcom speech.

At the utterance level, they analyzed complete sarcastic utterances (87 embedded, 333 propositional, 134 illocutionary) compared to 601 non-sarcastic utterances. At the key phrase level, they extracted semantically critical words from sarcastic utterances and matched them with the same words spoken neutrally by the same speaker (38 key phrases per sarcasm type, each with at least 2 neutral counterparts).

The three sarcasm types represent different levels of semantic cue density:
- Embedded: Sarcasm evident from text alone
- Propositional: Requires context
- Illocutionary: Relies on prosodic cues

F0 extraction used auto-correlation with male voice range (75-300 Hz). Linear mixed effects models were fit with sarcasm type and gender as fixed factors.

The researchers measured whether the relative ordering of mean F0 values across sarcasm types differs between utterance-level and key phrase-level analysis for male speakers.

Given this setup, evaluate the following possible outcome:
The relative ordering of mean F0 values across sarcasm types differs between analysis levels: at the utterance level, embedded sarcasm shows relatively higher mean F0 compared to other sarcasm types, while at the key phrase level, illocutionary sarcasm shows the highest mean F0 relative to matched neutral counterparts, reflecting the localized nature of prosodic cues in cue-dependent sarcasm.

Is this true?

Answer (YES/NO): NO